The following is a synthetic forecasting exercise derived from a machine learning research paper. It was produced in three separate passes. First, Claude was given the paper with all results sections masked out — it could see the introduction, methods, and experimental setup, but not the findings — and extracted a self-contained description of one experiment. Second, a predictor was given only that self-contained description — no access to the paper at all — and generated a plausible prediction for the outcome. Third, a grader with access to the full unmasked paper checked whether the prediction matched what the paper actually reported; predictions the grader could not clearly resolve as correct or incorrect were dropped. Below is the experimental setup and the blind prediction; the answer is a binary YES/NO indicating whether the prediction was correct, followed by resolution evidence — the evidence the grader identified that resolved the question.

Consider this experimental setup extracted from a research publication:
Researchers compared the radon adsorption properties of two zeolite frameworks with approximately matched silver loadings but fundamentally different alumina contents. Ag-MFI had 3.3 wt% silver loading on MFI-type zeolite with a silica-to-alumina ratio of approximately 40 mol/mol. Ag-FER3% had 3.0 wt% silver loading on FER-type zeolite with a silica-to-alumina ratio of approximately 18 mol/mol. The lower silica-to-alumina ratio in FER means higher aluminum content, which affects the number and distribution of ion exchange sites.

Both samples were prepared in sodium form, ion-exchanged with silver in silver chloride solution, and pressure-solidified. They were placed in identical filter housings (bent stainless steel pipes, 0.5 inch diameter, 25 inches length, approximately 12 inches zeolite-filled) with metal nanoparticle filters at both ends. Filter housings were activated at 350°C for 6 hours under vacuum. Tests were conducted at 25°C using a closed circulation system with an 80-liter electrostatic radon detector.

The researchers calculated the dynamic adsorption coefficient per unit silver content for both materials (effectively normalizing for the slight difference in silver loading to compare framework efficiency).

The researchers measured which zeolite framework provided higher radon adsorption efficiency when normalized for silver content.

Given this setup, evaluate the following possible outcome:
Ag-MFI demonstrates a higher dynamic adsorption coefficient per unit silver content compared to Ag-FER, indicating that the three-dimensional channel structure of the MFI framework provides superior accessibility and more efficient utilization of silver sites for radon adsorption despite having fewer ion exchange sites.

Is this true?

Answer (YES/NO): NO